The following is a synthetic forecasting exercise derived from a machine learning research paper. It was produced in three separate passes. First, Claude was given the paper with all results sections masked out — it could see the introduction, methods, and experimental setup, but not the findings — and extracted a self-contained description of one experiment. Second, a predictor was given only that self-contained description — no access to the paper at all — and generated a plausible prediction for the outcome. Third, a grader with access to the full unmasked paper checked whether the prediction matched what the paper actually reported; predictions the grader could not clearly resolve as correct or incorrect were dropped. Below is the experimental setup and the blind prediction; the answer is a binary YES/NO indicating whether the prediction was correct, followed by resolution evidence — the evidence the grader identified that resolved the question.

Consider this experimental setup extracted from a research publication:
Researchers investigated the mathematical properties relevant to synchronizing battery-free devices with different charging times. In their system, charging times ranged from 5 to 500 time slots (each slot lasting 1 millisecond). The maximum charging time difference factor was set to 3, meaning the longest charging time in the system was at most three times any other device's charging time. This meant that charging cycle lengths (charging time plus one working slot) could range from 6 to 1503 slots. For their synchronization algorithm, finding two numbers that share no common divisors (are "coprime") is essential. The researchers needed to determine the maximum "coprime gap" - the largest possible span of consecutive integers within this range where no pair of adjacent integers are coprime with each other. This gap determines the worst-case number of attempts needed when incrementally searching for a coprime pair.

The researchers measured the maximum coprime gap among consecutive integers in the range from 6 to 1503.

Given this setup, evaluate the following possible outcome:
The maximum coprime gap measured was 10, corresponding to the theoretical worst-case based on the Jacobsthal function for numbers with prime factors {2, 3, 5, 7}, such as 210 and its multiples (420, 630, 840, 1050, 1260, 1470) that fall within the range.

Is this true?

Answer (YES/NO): YES